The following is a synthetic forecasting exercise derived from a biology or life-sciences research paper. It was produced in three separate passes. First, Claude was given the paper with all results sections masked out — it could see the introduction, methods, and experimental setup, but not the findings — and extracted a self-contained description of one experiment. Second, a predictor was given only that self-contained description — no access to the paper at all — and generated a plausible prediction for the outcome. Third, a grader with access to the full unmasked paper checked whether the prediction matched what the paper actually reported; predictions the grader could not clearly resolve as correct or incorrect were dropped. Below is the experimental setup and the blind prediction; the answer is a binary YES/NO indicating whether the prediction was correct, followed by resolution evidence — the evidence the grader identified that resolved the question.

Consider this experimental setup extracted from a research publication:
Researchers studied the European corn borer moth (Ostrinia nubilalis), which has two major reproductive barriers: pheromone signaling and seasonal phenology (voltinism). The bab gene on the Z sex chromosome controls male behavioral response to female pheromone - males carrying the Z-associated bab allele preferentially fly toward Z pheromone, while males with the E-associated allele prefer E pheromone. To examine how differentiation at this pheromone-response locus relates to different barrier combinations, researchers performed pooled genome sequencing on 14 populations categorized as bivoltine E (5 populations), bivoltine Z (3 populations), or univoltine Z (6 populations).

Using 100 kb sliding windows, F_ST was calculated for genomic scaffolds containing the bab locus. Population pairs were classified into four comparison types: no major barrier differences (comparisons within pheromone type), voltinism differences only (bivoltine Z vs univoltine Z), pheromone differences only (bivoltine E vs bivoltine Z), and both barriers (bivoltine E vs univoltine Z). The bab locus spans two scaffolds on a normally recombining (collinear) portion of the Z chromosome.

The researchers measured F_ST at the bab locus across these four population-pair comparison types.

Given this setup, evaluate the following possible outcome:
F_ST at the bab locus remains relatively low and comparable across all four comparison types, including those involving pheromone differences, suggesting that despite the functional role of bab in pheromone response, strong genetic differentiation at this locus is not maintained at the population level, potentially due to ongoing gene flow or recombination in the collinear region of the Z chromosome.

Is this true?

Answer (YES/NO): NO